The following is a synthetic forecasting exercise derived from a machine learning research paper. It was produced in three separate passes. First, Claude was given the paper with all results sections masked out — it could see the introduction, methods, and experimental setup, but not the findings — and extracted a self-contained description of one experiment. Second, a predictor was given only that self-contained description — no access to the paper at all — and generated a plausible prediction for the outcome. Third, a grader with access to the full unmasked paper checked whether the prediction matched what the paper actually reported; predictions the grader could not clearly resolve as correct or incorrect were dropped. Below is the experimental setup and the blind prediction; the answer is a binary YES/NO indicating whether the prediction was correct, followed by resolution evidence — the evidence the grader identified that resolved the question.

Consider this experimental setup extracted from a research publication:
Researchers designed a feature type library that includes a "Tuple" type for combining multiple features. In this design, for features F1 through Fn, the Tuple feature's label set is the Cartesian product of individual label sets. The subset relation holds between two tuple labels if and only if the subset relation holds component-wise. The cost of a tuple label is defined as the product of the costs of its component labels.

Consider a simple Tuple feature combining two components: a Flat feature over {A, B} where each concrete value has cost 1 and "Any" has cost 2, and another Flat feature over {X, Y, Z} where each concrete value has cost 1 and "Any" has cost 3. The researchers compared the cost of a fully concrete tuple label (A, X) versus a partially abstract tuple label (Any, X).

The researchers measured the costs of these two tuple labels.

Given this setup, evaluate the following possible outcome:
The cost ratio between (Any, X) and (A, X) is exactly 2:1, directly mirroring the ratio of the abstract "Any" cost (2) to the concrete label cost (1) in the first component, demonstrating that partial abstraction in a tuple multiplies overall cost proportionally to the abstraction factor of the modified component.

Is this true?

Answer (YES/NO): YES